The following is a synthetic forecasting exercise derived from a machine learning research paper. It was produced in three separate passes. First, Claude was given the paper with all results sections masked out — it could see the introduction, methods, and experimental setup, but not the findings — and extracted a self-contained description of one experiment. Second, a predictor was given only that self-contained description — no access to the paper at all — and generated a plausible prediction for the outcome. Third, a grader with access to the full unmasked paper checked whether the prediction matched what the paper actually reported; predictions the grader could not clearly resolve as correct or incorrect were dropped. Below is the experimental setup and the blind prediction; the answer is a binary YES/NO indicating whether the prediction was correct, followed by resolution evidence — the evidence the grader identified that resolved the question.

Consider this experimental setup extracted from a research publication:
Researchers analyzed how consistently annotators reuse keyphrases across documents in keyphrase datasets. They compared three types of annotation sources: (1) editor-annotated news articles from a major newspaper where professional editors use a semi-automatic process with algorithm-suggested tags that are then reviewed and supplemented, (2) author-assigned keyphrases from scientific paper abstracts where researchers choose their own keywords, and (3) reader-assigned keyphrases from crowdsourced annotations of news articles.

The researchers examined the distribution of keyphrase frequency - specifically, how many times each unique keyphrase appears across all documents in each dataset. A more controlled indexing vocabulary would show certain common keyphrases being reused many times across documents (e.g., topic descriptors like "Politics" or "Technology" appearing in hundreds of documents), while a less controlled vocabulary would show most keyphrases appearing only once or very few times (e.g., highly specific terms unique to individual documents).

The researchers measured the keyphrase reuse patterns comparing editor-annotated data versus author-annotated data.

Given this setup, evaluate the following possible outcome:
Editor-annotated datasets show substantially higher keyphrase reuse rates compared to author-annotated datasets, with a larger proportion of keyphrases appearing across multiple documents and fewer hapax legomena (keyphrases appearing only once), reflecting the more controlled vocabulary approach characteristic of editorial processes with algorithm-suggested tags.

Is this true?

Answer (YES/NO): YES